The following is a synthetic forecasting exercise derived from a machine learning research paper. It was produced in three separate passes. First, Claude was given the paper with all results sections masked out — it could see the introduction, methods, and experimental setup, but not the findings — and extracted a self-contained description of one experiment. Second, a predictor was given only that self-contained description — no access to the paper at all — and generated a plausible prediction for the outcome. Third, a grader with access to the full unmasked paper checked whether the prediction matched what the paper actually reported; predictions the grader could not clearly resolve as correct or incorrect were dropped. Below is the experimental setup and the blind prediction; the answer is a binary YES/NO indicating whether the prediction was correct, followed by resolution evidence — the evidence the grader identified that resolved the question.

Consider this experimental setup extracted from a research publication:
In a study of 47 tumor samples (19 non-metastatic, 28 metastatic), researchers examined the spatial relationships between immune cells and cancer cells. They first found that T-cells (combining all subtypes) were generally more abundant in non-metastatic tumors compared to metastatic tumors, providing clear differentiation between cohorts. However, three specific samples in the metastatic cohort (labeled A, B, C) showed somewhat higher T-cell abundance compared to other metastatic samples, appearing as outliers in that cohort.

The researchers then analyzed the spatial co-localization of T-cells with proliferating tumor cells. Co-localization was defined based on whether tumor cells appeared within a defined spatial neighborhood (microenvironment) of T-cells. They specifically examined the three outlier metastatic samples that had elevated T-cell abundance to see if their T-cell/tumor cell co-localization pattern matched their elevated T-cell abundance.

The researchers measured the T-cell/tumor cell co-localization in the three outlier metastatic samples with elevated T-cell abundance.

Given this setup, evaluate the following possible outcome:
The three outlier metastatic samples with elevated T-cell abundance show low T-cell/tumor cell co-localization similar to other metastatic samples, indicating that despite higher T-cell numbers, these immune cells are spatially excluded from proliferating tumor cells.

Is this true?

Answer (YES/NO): YES